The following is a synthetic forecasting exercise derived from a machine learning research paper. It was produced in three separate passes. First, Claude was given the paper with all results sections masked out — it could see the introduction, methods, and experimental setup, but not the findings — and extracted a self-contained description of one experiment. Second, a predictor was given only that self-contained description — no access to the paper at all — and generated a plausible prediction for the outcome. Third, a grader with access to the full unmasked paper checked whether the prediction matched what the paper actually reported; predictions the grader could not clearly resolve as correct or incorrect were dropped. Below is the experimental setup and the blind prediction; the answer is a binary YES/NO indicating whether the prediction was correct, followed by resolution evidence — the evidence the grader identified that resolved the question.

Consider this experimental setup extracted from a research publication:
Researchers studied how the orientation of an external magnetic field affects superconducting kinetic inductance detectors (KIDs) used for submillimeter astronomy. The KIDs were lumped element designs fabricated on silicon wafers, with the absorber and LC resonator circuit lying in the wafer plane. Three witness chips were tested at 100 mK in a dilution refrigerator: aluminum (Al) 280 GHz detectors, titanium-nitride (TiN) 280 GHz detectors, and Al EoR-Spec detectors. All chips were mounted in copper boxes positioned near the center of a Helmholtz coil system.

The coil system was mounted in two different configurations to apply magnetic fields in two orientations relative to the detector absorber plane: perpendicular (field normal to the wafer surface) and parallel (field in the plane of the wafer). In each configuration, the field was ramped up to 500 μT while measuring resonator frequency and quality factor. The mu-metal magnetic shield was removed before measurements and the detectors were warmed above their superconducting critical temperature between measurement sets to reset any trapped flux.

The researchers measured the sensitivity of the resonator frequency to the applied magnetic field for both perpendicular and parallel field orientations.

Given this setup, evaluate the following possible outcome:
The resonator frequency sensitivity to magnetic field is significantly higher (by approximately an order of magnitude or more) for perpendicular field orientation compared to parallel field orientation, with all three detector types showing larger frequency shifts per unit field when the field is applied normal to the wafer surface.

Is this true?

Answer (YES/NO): YES